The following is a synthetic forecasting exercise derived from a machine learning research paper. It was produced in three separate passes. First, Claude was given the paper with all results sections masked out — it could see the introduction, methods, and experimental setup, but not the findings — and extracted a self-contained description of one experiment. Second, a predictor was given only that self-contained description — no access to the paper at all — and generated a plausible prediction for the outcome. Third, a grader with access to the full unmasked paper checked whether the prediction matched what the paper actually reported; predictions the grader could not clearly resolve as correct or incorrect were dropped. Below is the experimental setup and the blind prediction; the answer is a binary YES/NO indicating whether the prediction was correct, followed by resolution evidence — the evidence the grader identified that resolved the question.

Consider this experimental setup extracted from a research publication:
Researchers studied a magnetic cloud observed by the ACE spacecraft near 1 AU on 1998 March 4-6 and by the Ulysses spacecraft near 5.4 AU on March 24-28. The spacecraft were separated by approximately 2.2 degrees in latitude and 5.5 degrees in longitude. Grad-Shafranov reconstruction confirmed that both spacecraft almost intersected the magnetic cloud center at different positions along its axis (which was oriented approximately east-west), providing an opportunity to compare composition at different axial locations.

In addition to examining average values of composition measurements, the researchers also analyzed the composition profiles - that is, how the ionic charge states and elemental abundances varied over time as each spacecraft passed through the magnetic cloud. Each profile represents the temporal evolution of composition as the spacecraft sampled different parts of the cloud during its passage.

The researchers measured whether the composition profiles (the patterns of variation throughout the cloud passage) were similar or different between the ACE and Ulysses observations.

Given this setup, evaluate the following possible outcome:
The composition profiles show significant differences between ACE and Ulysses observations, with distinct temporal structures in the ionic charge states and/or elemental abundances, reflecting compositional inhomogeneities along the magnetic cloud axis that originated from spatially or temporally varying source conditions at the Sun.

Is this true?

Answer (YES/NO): YES